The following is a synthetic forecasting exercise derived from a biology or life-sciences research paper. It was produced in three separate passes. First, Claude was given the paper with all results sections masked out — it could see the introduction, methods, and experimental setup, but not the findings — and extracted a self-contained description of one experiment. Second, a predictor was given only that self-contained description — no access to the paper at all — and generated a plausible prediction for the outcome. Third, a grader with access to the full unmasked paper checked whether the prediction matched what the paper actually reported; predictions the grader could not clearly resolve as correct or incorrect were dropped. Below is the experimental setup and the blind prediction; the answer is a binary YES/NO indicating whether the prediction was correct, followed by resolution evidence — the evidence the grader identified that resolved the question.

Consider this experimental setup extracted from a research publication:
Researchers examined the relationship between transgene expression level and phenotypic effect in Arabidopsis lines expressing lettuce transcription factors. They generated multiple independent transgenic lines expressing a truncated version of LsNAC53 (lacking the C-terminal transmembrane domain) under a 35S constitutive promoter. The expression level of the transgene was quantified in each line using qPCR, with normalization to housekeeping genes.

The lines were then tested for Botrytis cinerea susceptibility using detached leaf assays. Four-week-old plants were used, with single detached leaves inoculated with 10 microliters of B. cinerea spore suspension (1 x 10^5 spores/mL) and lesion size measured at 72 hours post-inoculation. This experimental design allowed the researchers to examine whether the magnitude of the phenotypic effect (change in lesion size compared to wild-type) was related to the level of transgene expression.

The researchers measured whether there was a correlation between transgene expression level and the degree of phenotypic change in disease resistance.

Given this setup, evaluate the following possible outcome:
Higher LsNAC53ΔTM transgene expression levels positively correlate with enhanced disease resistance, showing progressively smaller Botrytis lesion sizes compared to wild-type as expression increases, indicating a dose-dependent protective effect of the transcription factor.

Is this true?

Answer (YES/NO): NO